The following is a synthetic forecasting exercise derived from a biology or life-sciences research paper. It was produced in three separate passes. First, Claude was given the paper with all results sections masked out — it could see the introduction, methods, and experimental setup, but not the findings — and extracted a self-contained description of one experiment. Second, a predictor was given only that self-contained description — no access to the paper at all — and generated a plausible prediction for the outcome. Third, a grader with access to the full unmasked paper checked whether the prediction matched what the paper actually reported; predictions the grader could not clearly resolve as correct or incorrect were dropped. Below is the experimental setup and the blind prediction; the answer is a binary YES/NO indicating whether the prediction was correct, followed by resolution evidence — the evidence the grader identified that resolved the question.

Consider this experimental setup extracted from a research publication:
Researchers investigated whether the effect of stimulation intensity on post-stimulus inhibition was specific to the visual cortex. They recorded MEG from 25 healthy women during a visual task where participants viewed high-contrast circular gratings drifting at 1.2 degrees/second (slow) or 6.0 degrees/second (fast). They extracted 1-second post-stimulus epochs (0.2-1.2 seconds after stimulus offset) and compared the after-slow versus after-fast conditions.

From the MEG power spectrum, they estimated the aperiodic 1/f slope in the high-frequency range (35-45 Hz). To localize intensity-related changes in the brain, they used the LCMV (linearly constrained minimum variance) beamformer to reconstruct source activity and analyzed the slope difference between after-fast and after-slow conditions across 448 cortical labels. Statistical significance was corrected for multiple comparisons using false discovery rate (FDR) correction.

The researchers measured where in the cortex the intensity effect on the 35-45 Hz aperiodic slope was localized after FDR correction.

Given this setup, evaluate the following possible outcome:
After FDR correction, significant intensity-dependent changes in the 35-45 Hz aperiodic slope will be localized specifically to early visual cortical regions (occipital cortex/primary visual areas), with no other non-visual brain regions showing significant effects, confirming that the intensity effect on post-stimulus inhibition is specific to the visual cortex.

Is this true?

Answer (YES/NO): NO